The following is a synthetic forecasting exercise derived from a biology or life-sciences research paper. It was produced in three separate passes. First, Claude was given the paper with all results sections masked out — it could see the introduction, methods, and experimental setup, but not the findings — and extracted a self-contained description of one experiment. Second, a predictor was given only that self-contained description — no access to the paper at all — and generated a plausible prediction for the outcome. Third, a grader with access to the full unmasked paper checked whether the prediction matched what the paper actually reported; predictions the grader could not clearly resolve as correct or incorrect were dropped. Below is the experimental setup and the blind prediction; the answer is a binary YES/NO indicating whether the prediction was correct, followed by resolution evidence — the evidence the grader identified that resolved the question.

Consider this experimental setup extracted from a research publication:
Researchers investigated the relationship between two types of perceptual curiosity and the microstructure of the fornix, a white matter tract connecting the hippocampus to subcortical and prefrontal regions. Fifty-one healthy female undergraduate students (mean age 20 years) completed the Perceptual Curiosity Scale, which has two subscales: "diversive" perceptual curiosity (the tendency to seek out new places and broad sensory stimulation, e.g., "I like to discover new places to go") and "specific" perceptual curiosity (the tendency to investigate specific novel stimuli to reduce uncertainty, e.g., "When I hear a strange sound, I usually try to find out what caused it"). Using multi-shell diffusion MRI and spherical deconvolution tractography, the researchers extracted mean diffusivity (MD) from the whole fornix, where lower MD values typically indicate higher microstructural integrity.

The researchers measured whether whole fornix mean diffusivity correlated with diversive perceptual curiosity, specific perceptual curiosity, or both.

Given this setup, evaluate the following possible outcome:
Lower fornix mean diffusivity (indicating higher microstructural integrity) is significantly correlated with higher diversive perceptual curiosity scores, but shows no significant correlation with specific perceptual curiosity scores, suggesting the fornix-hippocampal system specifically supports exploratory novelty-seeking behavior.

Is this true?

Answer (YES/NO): NO